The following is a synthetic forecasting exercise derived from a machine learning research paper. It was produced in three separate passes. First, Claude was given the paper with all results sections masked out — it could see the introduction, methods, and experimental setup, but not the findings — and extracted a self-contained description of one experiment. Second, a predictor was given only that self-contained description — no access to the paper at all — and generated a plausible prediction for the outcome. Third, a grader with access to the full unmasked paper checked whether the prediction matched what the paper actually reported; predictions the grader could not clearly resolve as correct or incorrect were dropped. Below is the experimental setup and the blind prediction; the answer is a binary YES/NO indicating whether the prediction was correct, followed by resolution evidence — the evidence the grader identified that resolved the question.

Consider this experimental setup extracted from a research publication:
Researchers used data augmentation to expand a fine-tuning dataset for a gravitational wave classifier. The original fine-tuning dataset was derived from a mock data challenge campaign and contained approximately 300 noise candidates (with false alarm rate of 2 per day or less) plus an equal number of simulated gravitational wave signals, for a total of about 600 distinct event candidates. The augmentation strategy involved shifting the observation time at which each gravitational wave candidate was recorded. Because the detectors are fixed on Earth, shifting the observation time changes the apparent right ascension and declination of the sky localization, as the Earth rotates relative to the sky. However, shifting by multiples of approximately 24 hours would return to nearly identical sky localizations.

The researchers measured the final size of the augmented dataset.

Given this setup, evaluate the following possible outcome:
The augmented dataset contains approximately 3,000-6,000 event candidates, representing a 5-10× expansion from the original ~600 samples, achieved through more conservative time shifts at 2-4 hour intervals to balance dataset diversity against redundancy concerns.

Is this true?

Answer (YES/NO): NO